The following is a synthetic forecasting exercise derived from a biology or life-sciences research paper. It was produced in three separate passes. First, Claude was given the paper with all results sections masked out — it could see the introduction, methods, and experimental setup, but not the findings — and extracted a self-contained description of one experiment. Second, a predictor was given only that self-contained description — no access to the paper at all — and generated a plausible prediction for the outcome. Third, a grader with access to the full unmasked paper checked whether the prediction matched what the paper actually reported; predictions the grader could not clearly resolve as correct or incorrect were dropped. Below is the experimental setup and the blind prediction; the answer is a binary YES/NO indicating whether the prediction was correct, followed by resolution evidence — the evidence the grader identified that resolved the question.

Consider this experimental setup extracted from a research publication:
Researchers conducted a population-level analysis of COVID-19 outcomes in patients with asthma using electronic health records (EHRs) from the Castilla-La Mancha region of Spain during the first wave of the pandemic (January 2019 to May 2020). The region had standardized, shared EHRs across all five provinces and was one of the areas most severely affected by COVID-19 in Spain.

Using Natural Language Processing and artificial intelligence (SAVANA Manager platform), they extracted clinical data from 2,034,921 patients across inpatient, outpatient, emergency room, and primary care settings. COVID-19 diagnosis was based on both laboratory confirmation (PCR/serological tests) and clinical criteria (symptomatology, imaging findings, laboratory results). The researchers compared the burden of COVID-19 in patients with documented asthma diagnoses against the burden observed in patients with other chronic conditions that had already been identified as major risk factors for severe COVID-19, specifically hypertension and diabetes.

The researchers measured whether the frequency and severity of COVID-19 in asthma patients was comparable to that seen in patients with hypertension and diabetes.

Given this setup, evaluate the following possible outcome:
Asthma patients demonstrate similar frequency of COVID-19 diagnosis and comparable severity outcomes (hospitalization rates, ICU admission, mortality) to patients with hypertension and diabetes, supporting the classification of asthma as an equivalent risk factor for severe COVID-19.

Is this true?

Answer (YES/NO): NO